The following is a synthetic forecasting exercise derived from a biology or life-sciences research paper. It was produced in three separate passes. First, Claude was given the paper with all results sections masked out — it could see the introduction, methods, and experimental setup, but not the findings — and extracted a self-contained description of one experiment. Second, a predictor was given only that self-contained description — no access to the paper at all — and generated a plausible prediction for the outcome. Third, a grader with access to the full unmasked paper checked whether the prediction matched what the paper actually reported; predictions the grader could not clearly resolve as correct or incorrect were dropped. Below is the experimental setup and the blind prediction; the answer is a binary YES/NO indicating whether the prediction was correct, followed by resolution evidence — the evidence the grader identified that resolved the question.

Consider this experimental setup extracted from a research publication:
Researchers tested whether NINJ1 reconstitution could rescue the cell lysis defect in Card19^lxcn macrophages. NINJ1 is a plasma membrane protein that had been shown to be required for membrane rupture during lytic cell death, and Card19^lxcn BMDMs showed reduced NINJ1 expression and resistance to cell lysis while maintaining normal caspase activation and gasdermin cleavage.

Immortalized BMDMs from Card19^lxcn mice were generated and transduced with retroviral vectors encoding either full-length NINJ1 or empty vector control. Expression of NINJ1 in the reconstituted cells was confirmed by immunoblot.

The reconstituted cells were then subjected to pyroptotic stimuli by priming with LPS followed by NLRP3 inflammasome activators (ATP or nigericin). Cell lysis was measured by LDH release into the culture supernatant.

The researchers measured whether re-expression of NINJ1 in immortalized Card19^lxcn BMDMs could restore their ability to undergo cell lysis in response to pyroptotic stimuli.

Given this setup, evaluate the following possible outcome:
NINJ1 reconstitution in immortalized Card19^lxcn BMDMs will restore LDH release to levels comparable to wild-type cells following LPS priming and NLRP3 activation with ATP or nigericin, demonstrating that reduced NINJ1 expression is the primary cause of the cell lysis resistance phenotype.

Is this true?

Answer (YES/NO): NO